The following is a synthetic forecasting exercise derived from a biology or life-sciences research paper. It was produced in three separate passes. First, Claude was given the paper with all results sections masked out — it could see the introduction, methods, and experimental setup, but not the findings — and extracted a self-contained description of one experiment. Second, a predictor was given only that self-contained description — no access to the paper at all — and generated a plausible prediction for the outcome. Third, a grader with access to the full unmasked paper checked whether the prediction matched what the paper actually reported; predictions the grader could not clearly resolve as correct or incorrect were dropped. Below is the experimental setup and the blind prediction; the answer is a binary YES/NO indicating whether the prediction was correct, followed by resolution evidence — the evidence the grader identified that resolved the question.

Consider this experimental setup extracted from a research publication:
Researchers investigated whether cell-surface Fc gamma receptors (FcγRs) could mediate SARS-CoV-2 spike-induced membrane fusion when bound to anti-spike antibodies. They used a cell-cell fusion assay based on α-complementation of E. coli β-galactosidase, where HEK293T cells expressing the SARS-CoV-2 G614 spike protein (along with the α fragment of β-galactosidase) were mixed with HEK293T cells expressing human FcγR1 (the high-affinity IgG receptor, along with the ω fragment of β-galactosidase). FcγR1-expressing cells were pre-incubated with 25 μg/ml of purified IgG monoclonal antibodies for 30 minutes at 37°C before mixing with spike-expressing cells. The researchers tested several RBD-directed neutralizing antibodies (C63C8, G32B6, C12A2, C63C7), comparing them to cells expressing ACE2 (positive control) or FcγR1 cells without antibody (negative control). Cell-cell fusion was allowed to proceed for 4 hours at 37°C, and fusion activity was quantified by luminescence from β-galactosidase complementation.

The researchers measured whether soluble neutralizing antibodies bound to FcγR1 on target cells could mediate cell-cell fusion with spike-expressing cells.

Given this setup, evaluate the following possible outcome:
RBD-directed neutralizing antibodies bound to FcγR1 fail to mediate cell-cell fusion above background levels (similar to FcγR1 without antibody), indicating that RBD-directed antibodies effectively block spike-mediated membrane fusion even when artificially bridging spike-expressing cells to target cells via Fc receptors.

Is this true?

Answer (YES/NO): NO